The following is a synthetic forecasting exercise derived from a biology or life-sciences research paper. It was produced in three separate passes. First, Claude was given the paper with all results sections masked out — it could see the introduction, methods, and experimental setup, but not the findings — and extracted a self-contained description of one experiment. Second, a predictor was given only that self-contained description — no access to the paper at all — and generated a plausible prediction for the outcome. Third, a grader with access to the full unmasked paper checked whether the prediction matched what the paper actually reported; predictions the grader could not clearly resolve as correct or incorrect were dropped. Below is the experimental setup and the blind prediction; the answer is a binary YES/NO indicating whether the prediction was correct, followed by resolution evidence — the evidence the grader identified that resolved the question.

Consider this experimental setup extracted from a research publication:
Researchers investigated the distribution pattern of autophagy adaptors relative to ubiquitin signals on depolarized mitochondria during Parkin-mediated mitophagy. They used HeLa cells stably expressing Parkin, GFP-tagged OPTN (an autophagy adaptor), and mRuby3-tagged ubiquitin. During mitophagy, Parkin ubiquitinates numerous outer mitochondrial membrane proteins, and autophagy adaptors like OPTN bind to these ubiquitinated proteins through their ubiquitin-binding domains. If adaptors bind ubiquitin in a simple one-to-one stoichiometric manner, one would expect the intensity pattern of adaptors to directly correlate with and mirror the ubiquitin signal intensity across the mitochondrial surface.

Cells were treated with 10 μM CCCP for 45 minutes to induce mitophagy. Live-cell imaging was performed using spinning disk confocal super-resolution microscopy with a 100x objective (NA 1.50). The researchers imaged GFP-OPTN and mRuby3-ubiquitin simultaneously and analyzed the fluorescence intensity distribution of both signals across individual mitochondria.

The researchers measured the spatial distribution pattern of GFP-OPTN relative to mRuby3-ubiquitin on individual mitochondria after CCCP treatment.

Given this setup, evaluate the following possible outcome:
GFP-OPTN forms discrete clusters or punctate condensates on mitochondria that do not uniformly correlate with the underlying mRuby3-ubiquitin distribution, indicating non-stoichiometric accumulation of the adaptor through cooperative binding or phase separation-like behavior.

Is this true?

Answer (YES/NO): NO